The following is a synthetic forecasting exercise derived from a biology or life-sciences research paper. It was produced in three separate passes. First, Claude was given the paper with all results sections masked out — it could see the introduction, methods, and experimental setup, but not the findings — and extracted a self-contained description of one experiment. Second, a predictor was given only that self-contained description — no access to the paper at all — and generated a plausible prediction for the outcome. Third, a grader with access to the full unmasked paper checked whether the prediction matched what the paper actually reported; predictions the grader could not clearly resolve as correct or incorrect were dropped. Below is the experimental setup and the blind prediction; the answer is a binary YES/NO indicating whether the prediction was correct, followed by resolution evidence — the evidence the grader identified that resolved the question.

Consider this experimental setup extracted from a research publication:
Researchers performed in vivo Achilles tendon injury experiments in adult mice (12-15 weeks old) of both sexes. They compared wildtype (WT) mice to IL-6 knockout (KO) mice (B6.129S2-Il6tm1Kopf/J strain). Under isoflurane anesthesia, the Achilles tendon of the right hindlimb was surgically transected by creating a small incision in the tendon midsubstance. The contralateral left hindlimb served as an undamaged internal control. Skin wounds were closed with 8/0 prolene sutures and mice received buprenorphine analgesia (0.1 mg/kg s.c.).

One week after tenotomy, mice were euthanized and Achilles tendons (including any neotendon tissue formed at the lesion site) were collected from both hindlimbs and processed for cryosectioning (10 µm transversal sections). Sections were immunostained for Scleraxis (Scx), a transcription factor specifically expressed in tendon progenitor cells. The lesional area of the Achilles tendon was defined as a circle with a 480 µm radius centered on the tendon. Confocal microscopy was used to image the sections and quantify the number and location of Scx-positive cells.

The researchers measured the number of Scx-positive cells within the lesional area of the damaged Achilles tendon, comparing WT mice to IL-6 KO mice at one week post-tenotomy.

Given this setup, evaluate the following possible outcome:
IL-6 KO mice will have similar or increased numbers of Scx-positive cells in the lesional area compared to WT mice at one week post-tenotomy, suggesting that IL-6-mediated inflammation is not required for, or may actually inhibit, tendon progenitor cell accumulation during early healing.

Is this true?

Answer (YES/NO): NO